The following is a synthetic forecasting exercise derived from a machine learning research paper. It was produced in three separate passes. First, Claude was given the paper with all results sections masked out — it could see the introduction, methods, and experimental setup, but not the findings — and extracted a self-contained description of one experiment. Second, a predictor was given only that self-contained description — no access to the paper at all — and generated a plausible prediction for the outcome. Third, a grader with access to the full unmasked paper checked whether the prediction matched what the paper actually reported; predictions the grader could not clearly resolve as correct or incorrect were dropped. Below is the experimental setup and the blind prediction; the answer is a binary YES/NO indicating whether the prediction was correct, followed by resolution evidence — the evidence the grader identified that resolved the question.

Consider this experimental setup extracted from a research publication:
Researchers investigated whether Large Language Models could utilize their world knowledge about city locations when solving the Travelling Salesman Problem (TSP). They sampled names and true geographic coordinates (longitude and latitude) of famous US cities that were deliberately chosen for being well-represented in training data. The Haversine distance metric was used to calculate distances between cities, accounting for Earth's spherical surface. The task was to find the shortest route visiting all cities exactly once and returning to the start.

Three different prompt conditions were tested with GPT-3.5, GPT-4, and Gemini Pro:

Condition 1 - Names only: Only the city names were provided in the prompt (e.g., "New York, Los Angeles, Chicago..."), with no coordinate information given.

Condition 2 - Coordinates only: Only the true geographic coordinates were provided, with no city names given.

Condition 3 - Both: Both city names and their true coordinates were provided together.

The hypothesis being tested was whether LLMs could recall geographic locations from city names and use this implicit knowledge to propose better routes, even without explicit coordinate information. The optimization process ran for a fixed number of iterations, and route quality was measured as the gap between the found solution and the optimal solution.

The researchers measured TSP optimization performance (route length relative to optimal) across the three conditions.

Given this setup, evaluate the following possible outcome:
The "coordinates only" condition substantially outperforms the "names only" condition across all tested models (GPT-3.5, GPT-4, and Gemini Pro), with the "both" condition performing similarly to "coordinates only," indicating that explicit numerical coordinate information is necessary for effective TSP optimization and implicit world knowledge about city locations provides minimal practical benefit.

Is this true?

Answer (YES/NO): NO